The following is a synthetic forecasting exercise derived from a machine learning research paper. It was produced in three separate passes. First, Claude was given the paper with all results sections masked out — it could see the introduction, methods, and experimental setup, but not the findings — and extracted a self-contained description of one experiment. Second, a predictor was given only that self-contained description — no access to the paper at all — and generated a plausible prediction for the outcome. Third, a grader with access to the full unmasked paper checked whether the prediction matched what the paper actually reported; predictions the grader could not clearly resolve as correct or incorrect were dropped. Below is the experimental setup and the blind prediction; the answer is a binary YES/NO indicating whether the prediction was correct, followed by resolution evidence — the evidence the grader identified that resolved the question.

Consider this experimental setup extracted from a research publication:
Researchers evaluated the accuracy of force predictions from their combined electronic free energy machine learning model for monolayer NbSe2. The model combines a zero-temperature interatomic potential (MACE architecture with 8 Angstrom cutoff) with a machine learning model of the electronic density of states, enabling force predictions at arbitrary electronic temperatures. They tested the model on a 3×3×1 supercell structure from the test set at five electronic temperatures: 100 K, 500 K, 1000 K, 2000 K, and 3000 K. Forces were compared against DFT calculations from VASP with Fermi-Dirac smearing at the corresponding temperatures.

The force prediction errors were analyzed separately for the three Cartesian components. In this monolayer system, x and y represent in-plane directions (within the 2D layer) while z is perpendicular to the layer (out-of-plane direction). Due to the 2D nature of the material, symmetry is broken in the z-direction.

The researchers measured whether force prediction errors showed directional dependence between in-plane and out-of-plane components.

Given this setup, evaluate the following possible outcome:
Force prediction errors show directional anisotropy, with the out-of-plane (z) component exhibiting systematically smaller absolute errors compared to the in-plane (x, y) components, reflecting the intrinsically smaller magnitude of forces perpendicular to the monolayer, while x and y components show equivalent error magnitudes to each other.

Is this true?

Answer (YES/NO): NO